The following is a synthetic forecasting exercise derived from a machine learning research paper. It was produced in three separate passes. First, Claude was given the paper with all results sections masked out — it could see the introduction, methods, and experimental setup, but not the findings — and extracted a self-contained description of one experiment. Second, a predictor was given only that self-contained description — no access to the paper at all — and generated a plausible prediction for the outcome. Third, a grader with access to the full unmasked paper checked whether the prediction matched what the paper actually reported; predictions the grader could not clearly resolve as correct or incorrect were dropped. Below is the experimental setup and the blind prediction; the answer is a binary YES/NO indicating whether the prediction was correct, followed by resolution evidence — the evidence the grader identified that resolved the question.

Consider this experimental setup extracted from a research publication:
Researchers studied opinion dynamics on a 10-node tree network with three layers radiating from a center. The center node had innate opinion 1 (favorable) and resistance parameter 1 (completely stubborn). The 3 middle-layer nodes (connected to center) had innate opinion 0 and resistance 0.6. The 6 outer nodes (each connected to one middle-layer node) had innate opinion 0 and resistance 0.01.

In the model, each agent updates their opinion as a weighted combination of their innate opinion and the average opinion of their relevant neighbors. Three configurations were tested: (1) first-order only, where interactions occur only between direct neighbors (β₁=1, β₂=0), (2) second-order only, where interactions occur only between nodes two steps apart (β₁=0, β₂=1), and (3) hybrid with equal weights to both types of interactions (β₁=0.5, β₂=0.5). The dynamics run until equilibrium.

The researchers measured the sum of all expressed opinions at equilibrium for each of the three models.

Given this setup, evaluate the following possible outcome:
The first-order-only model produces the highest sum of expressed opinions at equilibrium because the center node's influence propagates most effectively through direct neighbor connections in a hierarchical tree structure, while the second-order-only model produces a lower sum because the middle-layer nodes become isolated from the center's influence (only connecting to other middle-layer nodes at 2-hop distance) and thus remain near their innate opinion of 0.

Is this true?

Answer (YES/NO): NO